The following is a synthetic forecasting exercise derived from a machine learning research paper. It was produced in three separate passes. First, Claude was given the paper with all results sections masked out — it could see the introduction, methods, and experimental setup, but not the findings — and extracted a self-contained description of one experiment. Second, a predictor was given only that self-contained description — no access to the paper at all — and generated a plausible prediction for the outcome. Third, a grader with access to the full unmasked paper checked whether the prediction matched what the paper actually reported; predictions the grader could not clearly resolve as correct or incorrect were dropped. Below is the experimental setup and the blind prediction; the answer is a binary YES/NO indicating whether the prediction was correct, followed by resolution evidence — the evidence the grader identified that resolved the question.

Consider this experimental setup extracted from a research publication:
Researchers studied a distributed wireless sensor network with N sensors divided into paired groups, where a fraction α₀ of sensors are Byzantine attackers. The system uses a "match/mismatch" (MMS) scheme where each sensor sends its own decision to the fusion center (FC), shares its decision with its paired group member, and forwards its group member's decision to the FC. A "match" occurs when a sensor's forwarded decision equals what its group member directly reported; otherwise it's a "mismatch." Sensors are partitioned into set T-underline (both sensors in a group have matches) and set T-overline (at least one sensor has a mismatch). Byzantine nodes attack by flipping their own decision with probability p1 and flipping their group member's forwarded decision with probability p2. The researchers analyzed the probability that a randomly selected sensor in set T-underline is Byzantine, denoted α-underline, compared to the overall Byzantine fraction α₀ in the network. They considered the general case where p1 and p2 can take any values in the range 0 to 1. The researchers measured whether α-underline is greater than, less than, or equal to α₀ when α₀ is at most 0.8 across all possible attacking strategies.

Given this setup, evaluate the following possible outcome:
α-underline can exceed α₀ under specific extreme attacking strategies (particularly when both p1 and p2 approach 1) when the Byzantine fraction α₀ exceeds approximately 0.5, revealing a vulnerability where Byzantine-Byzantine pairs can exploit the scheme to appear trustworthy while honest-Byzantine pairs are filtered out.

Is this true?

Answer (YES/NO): NO